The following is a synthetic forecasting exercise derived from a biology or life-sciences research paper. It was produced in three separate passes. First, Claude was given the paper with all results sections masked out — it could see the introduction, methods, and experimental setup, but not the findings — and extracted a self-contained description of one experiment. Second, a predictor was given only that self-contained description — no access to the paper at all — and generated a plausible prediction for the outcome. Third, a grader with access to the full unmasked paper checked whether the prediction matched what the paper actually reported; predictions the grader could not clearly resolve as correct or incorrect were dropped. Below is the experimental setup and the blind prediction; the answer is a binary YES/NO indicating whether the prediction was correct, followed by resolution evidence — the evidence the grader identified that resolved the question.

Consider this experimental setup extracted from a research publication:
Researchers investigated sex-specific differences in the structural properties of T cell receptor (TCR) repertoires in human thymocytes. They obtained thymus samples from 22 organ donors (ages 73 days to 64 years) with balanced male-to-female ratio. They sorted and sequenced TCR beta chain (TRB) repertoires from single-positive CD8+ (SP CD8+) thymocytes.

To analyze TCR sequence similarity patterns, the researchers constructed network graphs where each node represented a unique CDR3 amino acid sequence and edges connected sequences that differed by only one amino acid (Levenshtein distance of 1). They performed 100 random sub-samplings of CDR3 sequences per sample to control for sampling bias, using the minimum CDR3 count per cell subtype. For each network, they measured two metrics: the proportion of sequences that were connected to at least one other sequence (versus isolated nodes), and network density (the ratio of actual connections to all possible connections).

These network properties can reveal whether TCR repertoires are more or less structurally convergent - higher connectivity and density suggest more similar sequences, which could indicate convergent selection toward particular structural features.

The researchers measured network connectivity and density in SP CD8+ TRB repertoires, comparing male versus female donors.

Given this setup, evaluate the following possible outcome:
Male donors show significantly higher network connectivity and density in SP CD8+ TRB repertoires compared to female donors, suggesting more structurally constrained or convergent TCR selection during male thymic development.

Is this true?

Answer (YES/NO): NO